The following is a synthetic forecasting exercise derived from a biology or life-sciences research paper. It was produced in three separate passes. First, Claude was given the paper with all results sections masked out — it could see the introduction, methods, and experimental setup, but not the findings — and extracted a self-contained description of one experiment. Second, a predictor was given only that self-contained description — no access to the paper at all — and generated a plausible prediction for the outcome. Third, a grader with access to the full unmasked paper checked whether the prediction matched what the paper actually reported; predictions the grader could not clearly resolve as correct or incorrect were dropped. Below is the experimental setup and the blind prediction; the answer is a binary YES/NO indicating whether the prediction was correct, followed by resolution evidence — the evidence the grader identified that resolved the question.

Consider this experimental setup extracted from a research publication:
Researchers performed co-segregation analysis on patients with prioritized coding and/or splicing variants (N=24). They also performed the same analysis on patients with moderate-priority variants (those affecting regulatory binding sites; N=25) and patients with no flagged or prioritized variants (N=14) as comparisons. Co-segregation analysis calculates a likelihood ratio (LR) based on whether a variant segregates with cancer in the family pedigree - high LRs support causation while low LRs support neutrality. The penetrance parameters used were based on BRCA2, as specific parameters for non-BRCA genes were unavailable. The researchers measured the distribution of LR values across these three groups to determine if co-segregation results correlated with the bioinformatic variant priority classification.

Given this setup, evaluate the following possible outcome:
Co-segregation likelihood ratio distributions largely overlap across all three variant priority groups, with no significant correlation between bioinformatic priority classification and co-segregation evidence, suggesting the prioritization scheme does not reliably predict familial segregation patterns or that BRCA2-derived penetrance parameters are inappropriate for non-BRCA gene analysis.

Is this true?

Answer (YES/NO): YES